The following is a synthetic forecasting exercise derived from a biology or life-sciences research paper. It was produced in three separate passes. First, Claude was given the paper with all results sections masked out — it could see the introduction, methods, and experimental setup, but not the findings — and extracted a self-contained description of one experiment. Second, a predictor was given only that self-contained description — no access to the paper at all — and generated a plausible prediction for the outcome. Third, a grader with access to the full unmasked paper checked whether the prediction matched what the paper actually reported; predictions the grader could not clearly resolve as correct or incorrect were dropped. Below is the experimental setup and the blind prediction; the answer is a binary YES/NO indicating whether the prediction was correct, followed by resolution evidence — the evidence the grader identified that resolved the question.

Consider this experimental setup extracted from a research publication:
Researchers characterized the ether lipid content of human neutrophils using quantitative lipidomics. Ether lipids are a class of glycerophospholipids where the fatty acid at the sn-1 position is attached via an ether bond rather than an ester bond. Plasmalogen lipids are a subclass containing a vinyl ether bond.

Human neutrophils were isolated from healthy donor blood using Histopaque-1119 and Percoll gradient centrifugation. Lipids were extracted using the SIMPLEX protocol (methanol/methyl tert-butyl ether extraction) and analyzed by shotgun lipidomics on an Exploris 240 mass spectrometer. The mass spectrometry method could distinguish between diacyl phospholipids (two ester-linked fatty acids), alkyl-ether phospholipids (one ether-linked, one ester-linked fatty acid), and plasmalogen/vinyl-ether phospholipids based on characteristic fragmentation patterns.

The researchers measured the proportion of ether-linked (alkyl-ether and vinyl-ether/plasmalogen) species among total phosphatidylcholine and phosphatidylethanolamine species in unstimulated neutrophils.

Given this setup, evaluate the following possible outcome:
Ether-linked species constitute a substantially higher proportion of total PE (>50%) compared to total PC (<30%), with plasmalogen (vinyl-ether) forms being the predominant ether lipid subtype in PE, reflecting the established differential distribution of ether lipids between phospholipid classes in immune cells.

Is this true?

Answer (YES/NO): NO